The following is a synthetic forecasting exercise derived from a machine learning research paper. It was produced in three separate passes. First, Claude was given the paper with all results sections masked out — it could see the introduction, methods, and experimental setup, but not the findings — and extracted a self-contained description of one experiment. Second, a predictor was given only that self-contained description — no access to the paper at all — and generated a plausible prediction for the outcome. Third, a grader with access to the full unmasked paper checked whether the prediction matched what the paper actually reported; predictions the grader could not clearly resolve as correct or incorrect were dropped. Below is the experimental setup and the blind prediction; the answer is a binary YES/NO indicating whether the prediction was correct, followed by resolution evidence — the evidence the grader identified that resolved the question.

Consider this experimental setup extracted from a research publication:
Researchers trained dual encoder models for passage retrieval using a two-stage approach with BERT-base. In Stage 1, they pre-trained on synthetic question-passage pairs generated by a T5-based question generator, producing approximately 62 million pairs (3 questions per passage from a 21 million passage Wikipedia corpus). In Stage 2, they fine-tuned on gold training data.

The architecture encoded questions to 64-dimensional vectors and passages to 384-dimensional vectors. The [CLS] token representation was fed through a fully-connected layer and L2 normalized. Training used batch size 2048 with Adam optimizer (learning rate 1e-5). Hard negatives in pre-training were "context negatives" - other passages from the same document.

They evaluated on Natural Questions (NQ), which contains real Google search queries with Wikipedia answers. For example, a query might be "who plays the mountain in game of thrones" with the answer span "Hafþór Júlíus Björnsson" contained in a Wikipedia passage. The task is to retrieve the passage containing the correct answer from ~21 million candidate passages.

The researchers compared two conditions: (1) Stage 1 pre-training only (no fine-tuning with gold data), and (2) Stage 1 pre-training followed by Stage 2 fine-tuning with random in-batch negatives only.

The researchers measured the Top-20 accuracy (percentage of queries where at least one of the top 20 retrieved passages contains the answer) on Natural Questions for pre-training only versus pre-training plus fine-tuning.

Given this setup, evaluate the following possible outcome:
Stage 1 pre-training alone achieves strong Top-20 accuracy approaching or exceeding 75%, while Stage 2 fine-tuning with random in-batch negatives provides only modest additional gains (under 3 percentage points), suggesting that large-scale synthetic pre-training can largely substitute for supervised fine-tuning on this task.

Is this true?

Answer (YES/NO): NO